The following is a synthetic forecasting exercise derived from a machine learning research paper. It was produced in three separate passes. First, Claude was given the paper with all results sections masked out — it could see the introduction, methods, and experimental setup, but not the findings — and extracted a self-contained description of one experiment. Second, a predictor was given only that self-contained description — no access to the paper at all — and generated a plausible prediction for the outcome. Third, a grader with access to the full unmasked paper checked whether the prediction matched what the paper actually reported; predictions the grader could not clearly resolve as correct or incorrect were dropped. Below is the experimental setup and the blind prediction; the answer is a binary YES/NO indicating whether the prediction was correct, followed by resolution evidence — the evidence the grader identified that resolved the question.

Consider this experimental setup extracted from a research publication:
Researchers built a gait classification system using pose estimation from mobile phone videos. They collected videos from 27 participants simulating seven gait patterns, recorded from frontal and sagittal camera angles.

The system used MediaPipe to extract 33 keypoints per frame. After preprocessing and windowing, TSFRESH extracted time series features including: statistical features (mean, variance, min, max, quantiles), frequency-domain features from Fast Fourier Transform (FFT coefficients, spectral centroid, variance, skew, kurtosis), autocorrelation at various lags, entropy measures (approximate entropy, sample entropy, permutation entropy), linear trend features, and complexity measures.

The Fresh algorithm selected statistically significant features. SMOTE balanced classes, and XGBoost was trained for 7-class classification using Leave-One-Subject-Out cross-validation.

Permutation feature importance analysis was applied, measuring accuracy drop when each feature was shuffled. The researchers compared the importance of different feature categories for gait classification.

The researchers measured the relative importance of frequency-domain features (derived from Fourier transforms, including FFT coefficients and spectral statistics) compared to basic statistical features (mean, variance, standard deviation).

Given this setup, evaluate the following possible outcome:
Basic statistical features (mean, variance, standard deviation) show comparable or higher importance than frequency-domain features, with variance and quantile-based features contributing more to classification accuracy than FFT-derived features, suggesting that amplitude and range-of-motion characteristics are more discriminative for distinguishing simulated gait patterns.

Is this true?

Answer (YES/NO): NO